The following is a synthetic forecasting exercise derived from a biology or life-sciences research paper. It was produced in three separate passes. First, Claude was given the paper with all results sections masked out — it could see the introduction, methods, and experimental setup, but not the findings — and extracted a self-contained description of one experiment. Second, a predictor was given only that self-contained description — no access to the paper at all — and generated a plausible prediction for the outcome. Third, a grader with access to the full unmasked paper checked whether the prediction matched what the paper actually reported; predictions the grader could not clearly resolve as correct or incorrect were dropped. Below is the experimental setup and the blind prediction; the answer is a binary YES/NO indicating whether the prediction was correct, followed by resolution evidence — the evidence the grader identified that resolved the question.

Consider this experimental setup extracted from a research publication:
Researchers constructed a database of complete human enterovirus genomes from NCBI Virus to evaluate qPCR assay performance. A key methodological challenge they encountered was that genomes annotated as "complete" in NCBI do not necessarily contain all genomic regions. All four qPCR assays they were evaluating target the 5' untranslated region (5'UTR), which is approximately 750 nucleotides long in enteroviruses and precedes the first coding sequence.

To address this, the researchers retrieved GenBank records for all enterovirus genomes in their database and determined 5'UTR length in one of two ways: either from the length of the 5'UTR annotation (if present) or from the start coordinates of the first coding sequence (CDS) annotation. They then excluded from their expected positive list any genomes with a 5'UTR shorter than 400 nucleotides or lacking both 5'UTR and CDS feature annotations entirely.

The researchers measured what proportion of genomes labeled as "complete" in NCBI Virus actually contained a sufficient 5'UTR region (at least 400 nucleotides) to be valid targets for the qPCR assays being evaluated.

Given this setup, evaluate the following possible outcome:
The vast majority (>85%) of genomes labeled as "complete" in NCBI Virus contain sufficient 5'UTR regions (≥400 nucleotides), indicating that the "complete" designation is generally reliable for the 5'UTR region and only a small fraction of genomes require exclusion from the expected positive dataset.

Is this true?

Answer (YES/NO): NO